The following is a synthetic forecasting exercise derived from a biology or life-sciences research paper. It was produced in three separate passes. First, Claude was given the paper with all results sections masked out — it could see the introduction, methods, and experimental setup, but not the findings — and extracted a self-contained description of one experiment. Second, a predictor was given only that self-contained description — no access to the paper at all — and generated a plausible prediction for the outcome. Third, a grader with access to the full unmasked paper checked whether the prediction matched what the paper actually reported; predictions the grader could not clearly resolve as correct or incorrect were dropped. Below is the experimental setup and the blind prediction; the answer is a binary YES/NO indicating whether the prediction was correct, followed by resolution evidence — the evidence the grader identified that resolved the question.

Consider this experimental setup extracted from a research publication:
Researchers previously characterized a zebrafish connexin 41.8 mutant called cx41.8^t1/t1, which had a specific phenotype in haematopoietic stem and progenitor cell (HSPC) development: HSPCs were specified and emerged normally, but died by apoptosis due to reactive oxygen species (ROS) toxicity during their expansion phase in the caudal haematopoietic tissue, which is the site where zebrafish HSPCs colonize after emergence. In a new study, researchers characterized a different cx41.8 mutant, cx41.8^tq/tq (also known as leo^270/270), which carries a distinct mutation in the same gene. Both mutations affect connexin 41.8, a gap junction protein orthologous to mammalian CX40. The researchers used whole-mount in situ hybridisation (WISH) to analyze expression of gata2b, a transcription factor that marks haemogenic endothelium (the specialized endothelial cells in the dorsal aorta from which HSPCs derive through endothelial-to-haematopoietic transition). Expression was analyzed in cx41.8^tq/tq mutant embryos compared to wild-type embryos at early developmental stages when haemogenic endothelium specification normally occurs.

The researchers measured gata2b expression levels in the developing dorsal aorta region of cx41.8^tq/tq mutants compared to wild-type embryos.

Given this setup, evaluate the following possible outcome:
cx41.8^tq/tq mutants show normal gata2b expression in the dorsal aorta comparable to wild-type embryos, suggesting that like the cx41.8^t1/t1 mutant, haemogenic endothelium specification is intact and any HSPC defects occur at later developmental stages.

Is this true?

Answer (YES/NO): NO